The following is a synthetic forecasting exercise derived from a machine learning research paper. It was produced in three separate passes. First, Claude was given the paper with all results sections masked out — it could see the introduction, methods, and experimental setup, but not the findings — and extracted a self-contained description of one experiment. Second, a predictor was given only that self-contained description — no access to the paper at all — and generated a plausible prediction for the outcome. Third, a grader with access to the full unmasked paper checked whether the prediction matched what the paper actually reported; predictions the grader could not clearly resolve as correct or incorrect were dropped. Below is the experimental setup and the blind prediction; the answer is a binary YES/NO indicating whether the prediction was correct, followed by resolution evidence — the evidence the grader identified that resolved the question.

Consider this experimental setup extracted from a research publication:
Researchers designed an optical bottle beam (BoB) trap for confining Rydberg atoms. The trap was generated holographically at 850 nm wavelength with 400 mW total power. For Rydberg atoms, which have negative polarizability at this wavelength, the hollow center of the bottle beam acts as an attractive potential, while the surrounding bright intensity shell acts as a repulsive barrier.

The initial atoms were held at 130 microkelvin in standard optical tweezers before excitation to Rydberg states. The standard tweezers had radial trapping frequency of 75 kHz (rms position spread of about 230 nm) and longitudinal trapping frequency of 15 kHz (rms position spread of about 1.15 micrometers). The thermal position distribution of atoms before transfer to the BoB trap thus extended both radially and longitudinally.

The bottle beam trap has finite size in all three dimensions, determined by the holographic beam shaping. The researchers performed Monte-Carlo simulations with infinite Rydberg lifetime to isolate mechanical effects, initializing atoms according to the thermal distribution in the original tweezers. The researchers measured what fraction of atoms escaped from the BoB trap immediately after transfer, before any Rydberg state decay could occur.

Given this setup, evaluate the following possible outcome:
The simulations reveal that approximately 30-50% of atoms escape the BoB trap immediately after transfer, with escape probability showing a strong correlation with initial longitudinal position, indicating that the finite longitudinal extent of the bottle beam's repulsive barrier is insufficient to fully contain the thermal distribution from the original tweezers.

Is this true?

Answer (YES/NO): NO